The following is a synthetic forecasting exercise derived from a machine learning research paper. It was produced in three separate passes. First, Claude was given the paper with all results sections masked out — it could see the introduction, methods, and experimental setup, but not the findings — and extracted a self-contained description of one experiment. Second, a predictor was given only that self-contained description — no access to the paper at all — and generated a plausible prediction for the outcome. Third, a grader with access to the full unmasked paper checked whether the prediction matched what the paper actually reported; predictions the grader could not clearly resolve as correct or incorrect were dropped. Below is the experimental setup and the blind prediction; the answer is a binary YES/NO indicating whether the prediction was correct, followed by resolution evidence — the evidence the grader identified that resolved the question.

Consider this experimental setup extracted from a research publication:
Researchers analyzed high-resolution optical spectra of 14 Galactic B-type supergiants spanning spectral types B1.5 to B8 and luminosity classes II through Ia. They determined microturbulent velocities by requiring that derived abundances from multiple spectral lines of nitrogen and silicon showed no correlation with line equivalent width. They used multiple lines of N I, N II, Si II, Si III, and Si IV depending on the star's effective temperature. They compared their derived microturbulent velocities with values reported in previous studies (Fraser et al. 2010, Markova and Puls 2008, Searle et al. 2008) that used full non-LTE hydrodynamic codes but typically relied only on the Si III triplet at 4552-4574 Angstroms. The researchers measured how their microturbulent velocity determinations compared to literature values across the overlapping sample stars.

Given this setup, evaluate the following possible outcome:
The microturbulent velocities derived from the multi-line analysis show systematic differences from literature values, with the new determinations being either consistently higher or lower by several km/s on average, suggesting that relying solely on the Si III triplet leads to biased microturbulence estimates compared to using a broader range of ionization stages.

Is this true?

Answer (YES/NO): YES